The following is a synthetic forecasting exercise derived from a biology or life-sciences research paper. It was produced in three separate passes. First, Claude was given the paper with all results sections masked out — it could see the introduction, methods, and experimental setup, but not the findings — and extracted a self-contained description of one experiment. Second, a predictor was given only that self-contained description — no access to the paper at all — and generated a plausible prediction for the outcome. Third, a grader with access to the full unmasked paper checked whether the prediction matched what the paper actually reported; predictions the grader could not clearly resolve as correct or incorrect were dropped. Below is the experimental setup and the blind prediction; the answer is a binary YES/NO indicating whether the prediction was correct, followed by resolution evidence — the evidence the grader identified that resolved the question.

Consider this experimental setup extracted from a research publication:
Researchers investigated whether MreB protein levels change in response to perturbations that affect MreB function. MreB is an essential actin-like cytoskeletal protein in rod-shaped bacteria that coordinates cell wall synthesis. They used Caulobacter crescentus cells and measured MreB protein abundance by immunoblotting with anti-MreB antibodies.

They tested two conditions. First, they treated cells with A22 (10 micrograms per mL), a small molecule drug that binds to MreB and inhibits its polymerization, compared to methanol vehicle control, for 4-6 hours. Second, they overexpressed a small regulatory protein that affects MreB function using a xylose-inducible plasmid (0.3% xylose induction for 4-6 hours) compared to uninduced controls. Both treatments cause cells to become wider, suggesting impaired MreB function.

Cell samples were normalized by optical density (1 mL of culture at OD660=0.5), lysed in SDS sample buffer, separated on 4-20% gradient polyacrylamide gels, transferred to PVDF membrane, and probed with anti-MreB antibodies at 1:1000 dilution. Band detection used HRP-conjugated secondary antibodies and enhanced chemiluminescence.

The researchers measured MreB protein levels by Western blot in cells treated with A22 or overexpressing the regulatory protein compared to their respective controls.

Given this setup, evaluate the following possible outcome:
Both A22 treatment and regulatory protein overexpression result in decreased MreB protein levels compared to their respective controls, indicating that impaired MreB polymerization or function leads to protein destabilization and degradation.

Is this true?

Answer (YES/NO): NO